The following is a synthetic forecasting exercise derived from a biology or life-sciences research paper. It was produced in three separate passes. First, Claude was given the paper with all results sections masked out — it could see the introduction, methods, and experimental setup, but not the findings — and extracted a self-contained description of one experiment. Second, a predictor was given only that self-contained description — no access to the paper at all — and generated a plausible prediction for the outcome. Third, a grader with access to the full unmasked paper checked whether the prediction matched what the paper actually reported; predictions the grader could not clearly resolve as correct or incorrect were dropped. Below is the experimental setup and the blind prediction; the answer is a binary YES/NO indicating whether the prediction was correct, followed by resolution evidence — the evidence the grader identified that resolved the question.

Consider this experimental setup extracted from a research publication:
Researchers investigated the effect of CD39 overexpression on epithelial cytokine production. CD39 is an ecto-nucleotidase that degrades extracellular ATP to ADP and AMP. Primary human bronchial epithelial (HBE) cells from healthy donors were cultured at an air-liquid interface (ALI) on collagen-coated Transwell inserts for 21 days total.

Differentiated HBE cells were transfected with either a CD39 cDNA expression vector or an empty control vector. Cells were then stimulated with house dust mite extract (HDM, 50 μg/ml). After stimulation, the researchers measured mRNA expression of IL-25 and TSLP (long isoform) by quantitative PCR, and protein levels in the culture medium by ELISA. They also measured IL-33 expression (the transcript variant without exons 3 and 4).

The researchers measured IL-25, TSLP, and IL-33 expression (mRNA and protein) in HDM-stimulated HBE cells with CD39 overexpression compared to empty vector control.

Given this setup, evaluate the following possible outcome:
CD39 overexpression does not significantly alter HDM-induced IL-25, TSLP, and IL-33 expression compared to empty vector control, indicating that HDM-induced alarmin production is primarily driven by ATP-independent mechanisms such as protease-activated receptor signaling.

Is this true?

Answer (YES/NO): NO